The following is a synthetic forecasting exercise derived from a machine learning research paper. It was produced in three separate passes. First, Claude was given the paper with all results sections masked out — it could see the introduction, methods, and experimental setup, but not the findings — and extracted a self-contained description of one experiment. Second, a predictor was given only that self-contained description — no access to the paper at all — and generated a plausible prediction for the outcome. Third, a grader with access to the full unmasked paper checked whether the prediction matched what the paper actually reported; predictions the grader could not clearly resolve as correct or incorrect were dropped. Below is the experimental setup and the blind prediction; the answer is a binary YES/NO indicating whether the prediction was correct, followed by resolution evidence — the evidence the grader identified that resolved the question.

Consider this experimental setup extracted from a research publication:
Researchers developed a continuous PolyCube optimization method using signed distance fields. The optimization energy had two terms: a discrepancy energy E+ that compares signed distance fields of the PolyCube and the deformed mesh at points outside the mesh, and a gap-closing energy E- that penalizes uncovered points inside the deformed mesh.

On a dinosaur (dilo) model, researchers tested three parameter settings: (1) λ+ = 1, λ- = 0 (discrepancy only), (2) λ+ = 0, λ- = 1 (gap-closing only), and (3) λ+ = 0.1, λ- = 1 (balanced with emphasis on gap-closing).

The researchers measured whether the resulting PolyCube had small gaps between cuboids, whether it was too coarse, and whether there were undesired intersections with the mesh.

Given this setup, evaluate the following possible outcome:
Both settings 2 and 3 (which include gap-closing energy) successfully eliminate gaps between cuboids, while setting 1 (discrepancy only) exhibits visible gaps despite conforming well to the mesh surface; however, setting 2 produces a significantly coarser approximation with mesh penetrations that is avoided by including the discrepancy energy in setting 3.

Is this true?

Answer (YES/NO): NO